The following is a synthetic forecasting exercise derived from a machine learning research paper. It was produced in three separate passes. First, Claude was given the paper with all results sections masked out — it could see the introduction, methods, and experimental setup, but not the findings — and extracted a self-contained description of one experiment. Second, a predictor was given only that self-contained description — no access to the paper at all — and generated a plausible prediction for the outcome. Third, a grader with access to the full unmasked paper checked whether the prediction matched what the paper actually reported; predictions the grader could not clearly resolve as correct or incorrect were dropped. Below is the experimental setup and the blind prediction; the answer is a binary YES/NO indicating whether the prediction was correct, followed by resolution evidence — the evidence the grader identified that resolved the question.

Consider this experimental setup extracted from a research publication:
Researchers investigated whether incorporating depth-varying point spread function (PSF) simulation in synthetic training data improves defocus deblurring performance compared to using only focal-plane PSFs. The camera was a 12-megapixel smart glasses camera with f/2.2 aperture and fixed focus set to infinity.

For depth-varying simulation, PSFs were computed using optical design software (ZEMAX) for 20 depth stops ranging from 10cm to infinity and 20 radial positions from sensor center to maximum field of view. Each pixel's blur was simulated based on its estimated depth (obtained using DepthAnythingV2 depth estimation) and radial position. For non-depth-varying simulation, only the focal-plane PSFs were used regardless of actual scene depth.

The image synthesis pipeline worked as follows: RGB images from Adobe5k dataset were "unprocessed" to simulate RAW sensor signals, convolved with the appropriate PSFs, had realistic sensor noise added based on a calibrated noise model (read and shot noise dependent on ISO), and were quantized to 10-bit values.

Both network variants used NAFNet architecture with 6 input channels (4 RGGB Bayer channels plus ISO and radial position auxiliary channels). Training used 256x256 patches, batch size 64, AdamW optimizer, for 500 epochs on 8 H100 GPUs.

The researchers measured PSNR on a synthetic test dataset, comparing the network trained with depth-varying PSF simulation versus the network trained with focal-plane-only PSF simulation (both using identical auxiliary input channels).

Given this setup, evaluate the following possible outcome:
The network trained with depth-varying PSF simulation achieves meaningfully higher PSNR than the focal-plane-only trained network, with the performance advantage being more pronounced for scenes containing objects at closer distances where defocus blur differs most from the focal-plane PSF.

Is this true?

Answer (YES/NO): YES